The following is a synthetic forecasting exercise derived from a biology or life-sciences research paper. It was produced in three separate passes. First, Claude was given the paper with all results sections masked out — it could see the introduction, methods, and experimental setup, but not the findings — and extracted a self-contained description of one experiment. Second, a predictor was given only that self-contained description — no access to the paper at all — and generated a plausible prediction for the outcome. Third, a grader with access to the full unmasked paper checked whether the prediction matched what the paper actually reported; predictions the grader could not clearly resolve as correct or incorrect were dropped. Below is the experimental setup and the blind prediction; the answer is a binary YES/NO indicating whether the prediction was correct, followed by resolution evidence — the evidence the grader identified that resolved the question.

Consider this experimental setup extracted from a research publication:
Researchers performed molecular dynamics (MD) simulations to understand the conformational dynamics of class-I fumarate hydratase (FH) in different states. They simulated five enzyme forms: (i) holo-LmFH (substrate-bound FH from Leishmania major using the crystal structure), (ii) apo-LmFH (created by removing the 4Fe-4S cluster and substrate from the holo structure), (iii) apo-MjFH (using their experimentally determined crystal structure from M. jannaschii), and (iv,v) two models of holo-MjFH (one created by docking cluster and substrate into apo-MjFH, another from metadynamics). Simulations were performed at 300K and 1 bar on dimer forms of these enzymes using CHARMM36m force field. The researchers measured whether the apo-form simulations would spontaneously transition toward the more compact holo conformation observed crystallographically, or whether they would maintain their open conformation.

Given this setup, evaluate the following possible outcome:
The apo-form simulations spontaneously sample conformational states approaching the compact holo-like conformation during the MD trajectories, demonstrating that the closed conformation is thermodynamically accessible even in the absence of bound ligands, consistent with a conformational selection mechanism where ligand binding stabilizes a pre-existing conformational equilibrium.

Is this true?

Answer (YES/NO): NO